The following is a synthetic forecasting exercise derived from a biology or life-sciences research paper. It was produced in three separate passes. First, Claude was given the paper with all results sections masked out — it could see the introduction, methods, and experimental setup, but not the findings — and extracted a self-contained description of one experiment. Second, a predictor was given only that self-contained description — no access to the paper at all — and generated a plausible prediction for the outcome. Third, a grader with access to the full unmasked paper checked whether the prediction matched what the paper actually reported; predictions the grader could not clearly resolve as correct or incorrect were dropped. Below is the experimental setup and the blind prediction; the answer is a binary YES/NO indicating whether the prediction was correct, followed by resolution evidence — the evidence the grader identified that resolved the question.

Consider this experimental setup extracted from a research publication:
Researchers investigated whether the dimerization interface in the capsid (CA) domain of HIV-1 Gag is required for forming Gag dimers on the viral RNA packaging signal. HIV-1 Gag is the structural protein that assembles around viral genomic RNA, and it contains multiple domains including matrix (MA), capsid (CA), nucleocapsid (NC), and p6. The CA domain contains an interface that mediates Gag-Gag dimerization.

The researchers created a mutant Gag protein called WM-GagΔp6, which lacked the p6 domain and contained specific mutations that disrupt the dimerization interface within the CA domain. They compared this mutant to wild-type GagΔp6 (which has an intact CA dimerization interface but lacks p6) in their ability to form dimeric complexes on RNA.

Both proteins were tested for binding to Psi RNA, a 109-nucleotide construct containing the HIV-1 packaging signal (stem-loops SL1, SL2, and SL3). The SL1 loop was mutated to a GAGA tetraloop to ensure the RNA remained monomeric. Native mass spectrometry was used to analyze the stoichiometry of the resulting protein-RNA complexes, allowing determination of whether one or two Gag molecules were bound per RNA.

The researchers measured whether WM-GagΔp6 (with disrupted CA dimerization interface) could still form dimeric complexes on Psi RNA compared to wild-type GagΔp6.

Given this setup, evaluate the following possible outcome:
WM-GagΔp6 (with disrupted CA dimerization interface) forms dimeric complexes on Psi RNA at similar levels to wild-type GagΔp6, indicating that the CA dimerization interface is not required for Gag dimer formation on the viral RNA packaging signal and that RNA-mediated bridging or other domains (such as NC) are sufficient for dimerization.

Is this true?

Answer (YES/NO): NO